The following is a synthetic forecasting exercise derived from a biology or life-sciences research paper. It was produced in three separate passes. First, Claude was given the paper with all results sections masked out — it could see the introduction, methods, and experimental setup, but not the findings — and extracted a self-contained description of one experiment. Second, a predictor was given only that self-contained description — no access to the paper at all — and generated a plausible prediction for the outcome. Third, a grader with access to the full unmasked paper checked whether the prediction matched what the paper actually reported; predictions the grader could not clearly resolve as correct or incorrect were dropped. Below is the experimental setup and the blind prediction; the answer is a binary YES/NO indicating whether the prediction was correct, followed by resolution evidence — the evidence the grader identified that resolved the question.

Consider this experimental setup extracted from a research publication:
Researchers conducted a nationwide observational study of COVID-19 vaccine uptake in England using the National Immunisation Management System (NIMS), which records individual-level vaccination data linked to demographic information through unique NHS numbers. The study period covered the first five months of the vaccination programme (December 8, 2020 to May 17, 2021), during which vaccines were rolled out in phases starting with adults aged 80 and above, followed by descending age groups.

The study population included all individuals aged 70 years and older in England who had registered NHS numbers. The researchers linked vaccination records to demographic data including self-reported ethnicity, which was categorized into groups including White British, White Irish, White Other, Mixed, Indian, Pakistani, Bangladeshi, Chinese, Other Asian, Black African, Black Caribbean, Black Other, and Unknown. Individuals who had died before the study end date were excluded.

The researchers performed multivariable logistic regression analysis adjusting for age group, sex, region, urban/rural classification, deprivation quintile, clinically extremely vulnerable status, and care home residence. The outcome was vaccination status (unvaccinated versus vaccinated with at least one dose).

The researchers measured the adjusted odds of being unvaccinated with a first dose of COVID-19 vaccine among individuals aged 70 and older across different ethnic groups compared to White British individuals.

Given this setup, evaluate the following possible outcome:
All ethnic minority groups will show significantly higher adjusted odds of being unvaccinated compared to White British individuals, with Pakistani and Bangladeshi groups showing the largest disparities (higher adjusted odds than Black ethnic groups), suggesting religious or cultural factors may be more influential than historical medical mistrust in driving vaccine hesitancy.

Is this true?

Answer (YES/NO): NO